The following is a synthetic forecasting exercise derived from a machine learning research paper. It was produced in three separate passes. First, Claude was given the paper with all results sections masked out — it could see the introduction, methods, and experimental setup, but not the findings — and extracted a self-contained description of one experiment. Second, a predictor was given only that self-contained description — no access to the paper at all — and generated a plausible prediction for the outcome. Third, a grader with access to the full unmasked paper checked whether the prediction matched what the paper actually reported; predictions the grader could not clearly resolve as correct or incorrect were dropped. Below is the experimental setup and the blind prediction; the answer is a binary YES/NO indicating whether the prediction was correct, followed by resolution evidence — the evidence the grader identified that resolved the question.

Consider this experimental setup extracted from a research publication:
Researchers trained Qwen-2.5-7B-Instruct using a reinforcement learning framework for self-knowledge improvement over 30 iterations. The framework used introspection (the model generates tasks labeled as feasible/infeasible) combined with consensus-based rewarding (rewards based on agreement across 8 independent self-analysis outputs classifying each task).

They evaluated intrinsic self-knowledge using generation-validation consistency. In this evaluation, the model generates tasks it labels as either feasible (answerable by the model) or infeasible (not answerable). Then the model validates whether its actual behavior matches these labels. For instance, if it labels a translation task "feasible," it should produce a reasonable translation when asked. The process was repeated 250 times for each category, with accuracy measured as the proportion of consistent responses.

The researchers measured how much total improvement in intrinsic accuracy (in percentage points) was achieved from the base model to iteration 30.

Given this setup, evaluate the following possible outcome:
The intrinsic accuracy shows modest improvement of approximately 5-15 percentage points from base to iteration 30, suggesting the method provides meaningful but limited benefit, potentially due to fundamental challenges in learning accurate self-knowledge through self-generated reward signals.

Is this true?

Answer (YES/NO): YES